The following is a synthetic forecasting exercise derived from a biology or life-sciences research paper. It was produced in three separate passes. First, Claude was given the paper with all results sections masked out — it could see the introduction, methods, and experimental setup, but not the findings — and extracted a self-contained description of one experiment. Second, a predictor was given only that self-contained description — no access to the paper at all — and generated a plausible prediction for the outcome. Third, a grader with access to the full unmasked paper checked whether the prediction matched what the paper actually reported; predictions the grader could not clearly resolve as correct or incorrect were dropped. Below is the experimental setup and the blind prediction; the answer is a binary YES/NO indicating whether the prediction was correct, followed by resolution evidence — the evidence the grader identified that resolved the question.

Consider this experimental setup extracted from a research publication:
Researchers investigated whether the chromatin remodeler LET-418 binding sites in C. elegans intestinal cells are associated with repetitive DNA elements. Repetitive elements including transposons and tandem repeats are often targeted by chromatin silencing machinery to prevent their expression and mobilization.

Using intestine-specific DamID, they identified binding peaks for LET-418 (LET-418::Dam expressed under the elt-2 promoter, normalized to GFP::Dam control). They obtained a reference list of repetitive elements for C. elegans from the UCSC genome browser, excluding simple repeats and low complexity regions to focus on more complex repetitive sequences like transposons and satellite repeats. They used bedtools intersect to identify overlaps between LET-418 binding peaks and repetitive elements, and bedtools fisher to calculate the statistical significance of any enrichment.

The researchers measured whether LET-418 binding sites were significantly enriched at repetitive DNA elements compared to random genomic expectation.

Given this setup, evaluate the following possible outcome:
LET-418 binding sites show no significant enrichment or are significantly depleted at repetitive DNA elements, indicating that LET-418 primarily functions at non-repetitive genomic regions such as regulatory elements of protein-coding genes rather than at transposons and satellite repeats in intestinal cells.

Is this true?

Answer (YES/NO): YES